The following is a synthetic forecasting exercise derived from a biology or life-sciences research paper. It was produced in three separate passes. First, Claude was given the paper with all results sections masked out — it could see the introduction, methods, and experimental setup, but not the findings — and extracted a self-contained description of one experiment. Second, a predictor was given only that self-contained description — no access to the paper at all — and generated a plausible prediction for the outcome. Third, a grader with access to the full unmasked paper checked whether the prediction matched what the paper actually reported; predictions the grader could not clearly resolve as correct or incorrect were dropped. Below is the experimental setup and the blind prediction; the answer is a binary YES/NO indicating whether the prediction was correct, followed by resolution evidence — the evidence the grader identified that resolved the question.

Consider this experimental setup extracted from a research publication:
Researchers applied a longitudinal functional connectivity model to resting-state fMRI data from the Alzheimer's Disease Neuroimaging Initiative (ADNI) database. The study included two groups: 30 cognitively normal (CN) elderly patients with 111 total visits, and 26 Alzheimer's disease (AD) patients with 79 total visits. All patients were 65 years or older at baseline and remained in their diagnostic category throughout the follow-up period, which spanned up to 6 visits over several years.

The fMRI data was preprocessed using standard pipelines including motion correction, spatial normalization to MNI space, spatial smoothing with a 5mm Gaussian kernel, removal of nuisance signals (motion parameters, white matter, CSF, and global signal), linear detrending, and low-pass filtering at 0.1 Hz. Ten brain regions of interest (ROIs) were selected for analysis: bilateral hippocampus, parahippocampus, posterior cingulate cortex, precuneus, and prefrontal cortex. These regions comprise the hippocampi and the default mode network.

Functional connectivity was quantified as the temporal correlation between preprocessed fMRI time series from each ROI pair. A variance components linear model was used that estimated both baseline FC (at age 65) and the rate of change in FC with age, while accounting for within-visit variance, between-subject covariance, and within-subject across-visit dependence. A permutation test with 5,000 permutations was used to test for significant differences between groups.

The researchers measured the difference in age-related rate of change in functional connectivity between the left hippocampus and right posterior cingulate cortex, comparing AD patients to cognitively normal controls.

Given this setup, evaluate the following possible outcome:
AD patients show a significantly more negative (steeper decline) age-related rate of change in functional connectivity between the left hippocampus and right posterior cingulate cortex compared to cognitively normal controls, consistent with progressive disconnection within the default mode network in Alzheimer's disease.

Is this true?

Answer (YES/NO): YES